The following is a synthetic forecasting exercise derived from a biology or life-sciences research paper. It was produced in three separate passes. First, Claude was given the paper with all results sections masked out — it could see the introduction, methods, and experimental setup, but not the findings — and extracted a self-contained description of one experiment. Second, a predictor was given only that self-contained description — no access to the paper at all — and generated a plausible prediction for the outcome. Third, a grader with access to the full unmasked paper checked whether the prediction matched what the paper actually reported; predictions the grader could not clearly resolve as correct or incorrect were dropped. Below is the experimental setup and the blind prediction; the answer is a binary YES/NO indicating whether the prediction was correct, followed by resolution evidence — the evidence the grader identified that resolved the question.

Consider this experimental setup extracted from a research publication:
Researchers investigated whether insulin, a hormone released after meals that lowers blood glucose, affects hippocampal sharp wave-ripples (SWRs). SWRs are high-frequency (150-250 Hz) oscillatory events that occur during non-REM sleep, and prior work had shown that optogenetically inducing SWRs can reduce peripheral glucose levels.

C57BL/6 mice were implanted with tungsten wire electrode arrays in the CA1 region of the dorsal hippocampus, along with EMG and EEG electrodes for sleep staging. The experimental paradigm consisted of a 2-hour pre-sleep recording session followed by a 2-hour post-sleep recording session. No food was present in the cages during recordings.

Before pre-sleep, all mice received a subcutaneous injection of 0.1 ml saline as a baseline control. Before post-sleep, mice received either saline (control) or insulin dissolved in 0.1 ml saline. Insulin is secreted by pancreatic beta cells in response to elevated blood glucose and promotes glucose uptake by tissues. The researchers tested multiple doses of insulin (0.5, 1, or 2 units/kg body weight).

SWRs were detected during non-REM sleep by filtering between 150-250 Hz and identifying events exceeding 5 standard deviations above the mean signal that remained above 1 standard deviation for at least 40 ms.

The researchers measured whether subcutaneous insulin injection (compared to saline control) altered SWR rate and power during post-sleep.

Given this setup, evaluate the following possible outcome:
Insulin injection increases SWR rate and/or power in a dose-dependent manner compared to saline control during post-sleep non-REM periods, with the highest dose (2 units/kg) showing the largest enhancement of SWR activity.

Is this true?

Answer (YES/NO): NO